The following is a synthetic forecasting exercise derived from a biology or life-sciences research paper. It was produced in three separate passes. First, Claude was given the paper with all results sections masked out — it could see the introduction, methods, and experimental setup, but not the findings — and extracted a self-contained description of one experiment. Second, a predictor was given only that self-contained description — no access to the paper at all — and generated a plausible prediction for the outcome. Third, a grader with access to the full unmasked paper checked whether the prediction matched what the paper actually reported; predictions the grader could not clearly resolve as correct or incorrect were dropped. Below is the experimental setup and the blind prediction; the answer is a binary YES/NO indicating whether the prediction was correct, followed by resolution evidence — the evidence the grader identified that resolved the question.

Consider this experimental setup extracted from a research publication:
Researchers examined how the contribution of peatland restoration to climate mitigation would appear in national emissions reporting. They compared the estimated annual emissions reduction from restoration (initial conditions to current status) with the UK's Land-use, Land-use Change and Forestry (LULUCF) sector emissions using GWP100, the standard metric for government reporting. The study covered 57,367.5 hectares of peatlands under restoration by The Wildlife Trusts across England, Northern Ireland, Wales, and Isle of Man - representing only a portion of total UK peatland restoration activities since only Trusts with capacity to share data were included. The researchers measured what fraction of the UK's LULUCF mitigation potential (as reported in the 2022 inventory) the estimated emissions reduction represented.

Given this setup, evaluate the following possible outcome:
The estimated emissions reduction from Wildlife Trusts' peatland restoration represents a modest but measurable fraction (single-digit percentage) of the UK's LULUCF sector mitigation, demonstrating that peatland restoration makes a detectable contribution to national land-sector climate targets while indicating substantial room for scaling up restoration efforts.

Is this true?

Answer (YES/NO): NO